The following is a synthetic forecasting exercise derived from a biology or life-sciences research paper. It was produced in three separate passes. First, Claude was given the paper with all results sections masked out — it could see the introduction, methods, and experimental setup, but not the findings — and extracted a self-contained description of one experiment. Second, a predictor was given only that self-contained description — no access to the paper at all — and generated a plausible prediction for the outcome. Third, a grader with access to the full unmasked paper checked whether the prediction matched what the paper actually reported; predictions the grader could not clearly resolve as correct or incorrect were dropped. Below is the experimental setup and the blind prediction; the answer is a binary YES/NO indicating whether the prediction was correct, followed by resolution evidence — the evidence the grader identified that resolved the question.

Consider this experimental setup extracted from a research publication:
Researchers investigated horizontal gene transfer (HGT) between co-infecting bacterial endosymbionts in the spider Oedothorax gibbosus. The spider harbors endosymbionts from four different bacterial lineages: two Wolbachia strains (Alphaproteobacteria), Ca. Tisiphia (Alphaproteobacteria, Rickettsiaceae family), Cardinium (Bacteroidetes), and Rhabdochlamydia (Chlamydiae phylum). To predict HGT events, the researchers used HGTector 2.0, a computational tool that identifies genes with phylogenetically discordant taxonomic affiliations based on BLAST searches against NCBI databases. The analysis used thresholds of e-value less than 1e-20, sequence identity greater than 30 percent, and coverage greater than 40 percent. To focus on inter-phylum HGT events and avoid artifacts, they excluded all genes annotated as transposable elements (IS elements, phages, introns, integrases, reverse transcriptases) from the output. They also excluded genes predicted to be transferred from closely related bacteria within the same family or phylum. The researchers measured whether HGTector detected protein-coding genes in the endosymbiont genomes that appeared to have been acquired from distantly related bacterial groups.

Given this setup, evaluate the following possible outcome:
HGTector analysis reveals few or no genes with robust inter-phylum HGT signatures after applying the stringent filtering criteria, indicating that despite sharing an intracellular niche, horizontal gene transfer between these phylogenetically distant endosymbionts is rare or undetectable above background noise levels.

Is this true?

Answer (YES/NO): YES